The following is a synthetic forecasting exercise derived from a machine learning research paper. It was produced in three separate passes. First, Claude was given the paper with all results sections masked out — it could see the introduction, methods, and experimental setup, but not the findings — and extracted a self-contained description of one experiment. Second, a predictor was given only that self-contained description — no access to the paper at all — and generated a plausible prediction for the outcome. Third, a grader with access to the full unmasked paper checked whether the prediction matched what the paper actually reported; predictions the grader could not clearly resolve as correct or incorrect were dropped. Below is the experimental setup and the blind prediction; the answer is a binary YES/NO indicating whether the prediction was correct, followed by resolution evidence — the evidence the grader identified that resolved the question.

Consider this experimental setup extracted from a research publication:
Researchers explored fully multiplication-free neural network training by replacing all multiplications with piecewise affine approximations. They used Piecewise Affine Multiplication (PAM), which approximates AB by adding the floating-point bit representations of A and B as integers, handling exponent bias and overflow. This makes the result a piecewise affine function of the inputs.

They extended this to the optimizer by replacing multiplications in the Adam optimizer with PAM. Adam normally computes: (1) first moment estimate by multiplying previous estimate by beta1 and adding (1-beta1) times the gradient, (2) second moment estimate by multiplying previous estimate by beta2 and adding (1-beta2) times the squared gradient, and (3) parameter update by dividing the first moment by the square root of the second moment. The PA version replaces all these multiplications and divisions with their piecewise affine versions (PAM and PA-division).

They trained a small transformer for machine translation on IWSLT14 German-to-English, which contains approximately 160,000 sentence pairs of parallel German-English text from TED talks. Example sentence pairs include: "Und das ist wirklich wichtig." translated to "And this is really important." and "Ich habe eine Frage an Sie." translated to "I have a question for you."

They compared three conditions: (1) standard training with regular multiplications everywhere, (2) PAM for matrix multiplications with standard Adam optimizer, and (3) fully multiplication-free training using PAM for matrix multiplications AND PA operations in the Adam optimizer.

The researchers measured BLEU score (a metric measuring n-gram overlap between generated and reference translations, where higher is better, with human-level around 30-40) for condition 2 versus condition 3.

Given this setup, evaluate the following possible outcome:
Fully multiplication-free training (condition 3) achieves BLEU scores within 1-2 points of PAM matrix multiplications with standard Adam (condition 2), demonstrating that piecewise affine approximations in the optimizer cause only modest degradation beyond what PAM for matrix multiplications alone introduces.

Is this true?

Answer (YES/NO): YES